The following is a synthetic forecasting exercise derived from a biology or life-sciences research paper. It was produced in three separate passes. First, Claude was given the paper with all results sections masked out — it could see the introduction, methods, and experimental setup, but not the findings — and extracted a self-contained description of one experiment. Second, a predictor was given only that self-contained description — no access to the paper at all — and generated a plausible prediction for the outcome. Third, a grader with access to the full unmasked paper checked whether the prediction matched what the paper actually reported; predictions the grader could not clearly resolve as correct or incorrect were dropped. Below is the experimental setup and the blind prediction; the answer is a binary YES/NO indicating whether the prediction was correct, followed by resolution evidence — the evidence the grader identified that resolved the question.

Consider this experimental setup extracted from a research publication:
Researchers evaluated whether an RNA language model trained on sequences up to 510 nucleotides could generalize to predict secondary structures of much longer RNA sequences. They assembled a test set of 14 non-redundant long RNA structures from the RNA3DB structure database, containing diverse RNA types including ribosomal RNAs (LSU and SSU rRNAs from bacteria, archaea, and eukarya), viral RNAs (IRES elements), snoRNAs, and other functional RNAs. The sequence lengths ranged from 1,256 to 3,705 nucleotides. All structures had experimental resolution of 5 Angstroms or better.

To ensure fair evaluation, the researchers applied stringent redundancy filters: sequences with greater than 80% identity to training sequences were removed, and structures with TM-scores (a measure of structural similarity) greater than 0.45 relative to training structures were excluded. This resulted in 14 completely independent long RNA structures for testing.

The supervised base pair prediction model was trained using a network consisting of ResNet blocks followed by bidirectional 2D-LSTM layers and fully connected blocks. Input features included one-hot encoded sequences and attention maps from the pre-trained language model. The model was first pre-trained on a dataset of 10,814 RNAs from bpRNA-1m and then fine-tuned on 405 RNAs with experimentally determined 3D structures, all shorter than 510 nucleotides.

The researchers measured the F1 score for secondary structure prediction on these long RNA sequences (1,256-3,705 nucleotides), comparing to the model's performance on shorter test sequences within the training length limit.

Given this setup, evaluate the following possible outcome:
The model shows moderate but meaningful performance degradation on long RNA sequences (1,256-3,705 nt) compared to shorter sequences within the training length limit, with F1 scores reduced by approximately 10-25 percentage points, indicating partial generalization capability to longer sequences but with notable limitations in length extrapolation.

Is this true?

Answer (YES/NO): NO